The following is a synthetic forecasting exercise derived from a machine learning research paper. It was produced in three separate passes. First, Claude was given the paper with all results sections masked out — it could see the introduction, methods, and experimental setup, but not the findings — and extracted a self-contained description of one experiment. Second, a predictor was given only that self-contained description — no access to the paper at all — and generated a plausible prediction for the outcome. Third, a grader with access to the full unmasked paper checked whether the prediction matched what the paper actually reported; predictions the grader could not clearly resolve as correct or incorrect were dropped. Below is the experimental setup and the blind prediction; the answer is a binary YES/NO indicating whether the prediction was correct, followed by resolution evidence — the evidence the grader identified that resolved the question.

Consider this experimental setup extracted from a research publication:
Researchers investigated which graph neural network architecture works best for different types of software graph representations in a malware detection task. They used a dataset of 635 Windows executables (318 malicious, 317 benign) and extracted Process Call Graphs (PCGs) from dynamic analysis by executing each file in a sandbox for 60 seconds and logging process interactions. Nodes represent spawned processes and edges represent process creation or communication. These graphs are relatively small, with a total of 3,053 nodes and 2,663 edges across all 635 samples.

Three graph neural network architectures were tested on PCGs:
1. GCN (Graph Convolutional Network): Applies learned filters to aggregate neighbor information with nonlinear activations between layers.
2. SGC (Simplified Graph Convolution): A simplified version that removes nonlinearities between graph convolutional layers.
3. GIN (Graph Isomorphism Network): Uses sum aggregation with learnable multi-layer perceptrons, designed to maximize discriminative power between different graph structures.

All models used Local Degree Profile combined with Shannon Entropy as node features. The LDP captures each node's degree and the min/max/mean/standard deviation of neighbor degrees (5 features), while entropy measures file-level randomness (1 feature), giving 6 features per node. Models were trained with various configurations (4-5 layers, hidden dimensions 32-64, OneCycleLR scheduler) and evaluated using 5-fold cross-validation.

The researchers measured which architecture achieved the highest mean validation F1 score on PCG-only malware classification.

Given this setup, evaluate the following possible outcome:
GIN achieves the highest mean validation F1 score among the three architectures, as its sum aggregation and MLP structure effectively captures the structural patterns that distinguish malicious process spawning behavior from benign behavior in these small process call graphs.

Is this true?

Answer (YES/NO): YES